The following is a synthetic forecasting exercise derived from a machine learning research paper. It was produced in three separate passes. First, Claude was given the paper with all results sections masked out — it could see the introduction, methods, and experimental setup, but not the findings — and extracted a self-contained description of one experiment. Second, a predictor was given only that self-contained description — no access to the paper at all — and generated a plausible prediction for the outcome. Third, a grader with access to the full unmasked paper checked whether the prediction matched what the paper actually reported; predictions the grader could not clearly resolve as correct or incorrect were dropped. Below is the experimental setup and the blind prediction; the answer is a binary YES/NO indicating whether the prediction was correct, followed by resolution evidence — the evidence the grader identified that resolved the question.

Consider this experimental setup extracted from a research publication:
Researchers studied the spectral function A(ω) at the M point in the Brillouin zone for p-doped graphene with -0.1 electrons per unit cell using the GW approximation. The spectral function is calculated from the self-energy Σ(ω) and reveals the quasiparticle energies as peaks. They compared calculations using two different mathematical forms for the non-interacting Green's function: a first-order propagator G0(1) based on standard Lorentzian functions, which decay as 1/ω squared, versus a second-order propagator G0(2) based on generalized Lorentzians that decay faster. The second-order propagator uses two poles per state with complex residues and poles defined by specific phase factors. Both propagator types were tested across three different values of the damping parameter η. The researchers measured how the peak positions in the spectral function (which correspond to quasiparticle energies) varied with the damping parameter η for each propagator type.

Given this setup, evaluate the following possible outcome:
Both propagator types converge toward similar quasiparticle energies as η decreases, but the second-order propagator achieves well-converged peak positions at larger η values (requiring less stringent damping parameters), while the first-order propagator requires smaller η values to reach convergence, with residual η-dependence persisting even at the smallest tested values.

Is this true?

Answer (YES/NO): NO